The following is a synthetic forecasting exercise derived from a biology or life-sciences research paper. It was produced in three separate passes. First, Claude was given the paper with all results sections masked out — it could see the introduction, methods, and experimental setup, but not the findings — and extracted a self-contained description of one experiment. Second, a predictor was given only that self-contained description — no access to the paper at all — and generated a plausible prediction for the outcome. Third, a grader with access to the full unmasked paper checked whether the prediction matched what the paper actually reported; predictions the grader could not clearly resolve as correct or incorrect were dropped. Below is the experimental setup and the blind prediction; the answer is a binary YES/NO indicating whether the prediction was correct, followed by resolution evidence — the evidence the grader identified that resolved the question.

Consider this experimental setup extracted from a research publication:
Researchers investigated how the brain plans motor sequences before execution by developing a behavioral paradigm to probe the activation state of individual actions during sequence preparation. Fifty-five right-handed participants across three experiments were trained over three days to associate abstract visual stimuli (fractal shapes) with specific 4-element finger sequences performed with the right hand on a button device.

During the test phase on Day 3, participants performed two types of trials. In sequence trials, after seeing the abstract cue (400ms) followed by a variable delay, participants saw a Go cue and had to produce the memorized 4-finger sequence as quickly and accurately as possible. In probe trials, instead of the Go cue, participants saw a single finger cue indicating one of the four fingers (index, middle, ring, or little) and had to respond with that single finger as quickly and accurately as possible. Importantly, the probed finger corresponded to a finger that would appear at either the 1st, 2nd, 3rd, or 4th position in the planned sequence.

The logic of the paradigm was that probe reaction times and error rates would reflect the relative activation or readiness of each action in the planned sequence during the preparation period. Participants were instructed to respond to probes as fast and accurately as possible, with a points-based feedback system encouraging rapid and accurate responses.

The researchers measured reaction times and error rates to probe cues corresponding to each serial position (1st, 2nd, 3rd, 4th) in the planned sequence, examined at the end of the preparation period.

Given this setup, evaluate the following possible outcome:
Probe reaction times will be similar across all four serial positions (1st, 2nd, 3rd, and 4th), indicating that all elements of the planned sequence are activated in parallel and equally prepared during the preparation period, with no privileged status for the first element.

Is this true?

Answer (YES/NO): NO